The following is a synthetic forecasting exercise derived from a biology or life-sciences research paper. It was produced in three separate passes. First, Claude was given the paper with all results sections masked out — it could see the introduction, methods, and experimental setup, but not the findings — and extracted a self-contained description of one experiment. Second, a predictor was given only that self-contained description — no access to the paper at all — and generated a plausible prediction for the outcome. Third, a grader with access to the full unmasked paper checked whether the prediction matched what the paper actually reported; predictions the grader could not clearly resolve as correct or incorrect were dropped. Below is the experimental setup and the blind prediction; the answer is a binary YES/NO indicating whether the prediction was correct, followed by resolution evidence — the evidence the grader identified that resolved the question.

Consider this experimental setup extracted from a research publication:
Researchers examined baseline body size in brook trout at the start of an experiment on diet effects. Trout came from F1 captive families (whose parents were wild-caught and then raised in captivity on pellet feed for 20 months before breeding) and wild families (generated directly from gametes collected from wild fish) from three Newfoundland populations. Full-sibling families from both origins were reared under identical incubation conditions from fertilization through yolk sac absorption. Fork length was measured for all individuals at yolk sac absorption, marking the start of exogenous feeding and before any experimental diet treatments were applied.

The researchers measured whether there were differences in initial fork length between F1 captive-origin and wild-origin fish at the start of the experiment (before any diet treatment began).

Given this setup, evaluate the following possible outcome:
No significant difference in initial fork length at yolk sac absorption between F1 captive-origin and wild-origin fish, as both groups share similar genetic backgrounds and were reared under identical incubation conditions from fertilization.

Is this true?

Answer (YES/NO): NO